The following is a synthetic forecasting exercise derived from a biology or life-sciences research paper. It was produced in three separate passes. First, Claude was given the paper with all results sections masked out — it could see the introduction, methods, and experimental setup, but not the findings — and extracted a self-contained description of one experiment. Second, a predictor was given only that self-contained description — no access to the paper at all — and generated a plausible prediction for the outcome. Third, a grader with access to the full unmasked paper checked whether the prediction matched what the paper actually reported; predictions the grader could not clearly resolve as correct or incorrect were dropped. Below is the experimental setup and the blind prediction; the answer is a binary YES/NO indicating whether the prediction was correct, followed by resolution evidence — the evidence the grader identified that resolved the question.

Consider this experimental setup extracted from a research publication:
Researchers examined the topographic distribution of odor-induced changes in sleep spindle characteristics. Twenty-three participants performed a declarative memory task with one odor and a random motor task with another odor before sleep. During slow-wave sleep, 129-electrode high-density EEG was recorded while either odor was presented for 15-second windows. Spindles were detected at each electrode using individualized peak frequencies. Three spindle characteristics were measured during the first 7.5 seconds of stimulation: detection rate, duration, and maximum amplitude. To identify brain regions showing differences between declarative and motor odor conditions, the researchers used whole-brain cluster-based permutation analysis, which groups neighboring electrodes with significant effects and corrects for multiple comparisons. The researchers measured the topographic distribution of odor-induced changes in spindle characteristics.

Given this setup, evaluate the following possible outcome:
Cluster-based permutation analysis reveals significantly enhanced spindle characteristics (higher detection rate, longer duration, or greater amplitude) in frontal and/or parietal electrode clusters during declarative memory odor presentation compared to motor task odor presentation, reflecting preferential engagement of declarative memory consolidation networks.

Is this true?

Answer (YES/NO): YES